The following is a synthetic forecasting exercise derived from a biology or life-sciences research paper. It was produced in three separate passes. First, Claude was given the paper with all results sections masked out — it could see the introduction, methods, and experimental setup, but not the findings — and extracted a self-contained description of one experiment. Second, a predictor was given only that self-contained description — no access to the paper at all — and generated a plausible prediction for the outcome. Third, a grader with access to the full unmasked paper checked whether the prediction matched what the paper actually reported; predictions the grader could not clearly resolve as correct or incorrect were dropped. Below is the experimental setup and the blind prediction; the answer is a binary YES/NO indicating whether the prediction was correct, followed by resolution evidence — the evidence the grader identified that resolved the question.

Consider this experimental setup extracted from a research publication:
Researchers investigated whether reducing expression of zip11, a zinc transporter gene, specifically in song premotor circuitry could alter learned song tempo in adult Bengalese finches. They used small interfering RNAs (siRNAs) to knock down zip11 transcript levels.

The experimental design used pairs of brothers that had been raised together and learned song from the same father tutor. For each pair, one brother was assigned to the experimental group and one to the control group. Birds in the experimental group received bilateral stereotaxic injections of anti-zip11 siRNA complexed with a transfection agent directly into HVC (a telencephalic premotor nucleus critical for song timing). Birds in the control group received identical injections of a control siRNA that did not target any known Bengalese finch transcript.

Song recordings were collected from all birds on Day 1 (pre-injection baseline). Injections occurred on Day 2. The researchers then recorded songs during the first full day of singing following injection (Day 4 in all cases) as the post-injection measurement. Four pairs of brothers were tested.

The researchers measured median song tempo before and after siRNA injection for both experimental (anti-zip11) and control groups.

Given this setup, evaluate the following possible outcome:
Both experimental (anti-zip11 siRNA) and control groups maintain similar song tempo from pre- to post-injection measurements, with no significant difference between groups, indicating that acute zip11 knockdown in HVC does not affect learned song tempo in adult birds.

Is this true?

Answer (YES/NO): NO